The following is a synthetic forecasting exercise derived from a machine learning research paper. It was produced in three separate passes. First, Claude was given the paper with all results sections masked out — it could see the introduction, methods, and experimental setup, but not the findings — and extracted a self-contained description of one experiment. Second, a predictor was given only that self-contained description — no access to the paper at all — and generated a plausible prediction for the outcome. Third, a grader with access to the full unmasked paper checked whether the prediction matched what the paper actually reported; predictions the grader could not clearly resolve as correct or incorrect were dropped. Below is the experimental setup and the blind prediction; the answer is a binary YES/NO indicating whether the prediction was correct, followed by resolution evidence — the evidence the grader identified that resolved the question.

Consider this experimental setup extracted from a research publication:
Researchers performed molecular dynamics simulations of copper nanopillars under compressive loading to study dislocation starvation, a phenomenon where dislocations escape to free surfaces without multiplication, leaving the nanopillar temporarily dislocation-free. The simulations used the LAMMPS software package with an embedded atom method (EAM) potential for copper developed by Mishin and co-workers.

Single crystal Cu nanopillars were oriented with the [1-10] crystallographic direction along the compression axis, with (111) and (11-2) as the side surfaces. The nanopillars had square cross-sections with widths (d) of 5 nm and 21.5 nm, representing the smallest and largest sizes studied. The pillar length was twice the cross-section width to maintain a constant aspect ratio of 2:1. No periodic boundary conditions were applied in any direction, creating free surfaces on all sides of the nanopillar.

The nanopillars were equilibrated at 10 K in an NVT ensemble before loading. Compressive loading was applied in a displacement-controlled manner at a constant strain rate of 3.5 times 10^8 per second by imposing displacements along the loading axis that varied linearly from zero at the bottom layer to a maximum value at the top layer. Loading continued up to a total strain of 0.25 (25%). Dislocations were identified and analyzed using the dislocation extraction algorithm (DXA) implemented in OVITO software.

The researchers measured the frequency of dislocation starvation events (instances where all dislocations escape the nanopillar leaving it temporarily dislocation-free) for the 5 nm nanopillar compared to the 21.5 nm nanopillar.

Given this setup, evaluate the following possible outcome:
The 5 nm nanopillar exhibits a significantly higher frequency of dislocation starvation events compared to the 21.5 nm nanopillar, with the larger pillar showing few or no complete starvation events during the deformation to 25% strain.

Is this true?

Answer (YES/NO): YES